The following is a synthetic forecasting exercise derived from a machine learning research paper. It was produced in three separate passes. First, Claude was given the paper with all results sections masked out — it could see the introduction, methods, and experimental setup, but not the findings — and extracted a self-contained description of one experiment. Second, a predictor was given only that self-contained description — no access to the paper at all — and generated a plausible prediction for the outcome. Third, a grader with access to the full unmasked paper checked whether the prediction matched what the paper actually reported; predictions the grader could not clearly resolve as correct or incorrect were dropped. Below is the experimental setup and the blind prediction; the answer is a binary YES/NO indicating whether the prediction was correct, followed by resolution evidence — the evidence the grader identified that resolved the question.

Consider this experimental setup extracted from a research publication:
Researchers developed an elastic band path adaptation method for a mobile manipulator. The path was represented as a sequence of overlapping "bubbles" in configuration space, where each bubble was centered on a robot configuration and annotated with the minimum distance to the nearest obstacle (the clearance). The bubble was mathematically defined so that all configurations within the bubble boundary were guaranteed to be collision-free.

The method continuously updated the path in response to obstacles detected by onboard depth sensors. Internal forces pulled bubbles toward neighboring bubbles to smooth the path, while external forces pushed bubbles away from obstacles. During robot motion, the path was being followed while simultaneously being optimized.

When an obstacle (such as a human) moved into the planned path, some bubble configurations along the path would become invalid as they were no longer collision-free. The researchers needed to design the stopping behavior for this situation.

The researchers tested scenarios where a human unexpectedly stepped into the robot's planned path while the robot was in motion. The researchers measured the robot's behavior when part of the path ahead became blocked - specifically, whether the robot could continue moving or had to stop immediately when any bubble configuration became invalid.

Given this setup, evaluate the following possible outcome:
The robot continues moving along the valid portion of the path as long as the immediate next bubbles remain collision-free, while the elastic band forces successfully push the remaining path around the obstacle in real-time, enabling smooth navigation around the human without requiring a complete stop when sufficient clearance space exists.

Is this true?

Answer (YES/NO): YES